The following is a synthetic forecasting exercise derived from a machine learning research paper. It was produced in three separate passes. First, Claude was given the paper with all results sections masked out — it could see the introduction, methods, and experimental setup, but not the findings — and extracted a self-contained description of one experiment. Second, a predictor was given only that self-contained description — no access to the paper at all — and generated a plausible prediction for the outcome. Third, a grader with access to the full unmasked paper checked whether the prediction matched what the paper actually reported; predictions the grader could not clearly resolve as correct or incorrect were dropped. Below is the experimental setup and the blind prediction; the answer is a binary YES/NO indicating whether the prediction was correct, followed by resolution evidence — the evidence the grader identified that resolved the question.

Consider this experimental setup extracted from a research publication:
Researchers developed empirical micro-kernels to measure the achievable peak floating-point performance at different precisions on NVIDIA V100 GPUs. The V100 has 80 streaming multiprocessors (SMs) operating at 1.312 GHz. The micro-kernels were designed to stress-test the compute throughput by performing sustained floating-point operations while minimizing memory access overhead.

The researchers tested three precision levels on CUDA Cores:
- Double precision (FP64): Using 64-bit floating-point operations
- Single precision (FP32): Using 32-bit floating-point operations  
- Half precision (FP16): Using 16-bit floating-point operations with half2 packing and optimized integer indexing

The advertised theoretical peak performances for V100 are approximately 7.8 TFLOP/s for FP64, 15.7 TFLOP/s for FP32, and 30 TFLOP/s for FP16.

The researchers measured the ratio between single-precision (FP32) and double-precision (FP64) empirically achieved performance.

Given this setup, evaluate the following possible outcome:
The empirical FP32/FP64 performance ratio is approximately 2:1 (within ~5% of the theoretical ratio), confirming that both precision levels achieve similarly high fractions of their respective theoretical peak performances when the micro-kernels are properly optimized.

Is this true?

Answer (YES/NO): YES